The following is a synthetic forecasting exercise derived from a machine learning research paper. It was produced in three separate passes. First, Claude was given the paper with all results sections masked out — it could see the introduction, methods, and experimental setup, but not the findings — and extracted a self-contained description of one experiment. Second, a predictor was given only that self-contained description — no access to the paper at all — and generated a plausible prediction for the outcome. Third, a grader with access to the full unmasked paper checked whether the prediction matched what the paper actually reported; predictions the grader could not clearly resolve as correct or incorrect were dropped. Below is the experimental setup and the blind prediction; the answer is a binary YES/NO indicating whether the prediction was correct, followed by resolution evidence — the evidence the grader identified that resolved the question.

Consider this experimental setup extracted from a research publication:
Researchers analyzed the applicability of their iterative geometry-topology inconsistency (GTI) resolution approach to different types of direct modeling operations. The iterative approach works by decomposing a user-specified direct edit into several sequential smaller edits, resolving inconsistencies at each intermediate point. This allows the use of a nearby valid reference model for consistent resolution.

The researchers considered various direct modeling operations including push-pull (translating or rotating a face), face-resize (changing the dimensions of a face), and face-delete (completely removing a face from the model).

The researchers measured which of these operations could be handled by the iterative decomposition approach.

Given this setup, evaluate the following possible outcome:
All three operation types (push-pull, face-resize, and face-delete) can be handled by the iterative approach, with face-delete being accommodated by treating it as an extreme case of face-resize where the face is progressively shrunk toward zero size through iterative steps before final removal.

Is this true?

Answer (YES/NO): NO